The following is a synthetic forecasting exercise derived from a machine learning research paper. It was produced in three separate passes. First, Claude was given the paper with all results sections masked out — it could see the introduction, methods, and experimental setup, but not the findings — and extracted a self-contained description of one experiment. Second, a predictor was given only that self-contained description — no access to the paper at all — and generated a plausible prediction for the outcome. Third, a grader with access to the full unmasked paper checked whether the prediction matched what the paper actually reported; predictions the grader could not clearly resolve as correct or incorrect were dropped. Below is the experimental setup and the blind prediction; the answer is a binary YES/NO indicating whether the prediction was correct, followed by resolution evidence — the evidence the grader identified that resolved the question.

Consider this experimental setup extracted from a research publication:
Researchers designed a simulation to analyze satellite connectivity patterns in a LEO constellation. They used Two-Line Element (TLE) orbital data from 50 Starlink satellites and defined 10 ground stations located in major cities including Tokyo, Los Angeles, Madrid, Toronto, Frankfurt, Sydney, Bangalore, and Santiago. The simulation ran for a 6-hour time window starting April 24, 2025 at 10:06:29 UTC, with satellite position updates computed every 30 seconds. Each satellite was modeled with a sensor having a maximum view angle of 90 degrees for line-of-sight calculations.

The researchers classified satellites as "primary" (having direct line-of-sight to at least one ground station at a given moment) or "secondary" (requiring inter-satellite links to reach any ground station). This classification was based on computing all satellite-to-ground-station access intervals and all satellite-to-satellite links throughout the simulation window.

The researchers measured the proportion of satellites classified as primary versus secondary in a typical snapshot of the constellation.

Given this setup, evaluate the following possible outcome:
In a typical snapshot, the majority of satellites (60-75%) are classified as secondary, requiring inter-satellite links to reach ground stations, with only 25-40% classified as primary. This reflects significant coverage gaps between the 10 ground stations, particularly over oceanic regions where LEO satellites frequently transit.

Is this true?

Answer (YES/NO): NO